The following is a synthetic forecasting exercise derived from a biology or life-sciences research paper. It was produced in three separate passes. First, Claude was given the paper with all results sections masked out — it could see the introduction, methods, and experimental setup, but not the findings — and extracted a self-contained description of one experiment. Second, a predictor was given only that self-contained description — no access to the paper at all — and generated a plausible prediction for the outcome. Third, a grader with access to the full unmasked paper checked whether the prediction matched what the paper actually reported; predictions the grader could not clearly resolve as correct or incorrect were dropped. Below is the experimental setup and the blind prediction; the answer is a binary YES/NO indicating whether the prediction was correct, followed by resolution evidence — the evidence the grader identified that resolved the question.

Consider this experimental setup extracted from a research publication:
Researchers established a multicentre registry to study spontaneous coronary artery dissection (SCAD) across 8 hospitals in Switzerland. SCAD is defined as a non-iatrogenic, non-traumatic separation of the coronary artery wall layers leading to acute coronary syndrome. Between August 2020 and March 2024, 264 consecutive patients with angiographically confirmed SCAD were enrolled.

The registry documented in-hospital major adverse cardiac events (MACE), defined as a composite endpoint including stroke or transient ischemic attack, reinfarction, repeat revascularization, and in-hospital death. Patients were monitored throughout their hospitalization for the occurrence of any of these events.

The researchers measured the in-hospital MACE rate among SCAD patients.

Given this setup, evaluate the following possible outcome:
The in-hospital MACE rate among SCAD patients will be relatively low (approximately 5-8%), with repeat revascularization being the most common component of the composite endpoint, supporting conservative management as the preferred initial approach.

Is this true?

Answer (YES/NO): NO